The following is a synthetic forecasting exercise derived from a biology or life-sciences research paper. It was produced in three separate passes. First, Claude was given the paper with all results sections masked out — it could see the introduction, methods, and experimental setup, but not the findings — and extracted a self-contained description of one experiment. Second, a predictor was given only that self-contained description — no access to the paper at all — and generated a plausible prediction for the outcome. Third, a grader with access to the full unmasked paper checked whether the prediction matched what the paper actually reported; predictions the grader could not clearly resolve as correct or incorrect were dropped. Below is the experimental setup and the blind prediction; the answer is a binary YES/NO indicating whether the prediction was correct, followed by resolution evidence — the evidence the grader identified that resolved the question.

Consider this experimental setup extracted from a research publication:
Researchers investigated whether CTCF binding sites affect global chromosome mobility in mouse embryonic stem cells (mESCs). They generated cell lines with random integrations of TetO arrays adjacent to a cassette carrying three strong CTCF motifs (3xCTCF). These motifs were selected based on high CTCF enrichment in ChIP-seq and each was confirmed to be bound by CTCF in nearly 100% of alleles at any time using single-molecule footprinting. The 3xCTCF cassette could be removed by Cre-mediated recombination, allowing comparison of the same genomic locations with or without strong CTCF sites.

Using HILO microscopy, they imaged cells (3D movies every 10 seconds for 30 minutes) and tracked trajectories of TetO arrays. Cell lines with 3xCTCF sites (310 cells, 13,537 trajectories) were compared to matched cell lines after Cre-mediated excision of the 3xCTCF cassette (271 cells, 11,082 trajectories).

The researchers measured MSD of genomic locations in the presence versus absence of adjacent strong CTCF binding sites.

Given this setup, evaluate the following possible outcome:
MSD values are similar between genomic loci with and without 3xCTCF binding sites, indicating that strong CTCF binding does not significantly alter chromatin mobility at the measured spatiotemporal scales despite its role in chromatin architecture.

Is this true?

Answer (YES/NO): YES